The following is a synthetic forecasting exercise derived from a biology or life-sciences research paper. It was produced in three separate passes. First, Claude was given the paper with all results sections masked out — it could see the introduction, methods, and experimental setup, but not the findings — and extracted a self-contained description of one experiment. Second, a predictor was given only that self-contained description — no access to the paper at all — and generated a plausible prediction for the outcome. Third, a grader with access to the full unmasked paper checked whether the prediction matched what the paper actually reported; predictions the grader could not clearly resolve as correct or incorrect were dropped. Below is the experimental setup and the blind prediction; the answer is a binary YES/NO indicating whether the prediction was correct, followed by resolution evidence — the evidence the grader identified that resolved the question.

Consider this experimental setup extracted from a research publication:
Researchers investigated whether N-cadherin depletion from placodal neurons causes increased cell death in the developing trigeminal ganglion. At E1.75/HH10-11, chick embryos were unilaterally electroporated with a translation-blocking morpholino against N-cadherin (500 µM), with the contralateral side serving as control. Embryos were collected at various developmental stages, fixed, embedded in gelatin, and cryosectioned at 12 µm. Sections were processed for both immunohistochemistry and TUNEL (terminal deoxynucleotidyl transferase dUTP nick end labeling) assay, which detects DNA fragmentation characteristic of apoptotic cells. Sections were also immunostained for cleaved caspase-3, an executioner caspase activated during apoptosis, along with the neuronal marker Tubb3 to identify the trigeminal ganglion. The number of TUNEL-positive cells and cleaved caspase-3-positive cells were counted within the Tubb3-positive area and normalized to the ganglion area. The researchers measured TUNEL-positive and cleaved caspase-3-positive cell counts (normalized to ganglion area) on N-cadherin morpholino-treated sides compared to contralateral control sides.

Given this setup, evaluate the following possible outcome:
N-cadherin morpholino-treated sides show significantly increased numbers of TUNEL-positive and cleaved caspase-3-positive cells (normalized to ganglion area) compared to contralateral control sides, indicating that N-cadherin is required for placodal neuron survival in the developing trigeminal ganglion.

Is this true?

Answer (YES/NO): NO